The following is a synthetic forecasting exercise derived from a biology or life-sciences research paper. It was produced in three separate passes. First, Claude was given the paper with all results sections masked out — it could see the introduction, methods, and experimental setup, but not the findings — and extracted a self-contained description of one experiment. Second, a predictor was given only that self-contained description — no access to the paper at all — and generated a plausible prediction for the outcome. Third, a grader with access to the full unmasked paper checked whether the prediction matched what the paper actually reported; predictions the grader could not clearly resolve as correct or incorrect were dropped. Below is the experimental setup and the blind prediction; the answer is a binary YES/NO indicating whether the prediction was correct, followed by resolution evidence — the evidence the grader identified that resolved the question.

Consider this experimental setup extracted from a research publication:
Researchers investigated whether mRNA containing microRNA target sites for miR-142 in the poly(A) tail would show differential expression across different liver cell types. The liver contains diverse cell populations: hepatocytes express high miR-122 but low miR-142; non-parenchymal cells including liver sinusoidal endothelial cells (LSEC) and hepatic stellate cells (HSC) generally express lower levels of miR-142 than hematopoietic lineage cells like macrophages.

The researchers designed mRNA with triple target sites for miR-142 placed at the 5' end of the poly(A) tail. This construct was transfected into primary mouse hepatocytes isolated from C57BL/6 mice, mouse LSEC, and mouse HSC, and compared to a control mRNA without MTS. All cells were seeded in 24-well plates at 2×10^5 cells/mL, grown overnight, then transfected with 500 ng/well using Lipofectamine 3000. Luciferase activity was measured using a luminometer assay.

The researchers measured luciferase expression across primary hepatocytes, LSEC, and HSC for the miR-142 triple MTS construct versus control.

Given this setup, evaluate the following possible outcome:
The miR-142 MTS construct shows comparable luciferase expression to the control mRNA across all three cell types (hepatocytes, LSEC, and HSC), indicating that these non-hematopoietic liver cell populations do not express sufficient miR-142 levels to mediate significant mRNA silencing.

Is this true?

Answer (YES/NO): NO